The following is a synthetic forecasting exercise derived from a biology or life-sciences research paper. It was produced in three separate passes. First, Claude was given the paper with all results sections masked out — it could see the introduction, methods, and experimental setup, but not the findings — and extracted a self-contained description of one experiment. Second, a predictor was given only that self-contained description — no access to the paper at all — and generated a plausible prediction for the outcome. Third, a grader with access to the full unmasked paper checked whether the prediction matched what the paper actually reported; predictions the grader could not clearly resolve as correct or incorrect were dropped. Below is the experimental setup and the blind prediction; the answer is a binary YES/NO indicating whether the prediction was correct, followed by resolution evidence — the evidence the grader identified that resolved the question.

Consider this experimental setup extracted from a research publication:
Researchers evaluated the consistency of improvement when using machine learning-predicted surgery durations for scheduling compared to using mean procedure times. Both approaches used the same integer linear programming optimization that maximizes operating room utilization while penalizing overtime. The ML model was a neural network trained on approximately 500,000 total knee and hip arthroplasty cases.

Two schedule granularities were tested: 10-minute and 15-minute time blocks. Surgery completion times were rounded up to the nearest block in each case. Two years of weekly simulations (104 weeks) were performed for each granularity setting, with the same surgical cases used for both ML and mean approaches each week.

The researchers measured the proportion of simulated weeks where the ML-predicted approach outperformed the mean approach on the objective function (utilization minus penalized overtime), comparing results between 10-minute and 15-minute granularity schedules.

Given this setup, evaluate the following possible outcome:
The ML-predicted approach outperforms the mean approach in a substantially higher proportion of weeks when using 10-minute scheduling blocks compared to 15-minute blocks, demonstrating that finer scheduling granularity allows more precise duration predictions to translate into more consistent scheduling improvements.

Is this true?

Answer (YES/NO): NO